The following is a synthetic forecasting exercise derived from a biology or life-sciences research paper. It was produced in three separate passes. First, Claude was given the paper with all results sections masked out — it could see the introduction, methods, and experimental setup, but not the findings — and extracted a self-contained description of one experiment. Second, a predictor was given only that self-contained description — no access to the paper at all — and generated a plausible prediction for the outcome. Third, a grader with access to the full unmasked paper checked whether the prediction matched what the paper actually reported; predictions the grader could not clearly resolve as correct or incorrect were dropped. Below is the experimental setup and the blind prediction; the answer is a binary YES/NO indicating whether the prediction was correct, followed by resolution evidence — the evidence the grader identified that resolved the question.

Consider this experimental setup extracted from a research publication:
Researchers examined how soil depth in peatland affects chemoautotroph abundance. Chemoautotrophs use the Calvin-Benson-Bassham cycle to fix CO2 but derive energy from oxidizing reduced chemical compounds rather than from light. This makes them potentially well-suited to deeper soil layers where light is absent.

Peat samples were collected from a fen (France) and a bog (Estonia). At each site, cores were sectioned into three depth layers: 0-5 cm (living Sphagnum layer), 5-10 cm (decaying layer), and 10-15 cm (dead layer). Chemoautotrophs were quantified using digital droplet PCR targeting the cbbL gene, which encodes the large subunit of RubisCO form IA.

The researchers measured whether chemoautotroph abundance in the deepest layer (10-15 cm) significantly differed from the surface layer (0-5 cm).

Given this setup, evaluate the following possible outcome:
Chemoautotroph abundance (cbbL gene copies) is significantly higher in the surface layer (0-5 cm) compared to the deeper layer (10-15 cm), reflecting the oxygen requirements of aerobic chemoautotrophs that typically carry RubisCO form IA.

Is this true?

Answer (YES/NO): NO